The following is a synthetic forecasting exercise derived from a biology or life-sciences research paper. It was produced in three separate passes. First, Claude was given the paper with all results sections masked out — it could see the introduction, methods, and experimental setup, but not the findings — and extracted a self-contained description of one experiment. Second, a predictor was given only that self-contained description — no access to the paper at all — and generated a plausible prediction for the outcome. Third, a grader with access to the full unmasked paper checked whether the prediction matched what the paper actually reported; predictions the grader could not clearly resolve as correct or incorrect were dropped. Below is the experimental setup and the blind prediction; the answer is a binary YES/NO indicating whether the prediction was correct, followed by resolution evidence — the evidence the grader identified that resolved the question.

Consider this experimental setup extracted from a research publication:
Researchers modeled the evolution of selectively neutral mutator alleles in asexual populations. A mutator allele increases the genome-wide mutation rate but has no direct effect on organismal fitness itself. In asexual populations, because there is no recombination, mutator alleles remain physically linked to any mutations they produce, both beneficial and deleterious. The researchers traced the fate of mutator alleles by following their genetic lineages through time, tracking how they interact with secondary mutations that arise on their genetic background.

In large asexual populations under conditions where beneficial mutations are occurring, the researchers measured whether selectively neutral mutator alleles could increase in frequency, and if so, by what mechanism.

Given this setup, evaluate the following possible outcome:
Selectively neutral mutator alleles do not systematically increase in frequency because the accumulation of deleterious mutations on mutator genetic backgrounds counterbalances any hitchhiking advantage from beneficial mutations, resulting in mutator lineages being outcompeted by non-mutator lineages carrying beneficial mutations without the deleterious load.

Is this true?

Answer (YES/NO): NO